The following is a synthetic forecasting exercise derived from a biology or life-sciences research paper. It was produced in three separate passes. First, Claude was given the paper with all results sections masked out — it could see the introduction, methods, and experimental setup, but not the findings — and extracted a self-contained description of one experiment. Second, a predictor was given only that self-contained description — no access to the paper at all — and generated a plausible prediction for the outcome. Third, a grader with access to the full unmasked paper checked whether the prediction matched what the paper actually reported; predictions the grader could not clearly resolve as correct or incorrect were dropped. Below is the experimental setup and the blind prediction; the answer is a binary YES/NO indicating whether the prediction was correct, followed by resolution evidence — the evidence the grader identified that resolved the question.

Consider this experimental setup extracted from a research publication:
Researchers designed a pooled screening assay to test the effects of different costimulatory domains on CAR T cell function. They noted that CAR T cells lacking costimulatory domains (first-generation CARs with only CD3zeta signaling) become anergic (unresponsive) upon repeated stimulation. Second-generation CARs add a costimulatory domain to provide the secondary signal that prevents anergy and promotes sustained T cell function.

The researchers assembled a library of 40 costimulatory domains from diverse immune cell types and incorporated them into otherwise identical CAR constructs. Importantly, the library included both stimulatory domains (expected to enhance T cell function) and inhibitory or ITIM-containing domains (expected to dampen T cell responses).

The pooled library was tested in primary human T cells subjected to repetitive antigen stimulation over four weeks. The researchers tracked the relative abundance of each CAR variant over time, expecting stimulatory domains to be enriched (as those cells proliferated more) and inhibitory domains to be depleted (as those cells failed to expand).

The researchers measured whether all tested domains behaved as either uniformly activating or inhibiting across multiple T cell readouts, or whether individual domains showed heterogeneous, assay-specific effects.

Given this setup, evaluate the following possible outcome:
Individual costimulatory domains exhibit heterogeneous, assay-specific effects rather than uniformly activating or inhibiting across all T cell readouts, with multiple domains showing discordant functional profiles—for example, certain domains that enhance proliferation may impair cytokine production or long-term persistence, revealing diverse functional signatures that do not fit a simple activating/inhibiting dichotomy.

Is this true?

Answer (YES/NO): YES